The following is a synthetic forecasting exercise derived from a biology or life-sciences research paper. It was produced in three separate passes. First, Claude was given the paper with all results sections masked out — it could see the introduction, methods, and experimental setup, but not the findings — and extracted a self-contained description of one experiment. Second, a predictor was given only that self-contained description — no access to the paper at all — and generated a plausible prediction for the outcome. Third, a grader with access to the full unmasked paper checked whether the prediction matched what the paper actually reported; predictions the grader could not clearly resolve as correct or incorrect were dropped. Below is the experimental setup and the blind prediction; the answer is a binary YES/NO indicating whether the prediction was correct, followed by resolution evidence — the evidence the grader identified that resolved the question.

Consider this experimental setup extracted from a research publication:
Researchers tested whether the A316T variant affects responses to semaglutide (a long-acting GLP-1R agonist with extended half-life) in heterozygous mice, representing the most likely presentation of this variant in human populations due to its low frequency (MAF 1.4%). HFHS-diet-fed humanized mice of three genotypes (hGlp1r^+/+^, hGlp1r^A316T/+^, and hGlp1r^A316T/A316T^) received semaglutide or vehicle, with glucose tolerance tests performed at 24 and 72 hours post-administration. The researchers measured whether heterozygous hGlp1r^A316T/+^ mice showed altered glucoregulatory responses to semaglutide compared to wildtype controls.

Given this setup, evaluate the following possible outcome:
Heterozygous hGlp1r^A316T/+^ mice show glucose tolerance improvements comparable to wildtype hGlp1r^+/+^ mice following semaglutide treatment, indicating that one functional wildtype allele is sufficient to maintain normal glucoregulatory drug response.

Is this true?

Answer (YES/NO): NO